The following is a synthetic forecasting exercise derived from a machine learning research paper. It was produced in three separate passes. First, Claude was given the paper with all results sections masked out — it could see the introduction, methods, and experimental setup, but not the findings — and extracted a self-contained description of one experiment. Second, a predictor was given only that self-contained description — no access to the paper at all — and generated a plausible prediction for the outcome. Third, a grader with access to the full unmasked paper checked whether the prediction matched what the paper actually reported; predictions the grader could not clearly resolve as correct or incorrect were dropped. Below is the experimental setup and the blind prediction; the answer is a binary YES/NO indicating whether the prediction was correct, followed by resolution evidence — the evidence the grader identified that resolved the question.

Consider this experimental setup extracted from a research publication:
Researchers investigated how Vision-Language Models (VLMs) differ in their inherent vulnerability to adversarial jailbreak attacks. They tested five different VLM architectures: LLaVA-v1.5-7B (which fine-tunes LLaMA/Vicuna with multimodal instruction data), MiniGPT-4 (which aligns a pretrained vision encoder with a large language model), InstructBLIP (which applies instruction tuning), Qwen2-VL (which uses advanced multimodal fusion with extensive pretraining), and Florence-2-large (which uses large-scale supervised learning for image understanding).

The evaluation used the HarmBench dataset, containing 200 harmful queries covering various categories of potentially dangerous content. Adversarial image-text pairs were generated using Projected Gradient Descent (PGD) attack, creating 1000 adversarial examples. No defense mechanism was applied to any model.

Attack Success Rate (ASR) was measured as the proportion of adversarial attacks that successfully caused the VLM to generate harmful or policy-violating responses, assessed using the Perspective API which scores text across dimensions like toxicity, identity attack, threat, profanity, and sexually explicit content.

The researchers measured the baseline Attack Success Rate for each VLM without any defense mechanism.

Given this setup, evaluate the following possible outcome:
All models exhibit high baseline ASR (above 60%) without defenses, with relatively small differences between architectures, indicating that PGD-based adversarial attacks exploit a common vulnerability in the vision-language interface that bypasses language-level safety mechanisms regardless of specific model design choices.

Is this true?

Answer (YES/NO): NO